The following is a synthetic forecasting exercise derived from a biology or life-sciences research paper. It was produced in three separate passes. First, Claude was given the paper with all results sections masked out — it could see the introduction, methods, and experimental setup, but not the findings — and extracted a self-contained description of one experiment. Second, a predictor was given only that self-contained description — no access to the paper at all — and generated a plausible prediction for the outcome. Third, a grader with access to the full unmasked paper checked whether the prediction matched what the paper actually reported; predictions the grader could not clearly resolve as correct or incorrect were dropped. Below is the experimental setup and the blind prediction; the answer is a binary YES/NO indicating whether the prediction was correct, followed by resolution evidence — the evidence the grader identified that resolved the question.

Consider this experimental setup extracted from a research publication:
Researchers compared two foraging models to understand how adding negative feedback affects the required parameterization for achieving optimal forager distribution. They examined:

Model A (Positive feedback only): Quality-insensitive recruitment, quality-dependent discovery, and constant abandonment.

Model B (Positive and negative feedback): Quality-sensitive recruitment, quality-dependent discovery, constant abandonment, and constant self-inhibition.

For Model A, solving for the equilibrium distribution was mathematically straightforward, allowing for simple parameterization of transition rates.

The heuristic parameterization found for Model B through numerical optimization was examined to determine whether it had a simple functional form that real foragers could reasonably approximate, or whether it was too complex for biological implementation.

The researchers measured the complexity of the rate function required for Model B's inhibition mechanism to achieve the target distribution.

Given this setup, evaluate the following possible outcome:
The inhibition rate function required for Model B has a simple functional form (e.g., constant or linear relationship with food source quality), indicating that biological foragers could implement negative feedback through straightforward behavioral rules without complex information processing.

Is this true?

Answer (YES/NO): YES